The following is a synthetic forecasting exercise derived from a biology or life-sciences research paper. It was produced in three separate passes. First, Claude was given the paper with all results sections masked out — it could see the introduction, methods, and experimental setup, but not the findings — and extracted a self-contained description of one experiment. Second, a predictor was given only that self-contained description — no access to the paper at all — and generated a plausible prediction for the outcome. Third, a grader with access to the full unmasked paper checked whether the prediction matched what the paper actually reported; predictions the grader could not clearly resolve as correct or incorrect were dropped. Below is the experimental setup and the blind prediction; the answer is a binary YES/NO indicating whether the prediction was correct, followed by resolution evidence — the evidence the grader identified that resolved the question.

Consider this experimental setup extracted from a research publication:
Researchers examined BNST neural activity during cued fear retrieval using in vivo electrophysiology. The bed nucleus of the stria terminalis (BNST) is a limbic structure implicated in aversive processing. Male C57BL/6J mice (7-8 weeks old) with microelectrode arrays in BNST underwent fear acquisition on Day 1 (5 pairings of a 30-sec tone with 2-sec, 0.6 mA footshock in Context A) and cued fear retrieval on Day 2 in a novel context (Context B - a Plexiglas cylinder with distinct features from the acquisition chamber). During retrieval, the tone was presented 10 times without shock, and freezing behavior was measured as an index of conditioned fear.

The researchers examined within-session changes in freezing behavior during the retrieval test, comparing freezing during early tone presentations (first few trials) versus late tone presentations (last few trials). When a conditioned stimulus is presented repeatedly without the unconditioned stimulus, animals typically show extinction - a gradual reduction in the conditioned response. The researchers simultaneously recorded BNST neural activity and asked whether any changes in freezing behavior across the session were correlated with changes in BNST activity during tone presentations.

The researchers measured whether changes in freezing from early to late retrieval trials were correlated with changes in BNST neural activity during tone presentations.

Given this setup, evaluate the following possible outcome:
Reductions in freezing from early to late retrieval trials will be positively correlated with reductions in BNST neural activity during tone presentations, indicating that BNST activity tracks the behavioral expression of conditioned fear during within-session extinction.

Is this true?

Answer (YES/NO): NO